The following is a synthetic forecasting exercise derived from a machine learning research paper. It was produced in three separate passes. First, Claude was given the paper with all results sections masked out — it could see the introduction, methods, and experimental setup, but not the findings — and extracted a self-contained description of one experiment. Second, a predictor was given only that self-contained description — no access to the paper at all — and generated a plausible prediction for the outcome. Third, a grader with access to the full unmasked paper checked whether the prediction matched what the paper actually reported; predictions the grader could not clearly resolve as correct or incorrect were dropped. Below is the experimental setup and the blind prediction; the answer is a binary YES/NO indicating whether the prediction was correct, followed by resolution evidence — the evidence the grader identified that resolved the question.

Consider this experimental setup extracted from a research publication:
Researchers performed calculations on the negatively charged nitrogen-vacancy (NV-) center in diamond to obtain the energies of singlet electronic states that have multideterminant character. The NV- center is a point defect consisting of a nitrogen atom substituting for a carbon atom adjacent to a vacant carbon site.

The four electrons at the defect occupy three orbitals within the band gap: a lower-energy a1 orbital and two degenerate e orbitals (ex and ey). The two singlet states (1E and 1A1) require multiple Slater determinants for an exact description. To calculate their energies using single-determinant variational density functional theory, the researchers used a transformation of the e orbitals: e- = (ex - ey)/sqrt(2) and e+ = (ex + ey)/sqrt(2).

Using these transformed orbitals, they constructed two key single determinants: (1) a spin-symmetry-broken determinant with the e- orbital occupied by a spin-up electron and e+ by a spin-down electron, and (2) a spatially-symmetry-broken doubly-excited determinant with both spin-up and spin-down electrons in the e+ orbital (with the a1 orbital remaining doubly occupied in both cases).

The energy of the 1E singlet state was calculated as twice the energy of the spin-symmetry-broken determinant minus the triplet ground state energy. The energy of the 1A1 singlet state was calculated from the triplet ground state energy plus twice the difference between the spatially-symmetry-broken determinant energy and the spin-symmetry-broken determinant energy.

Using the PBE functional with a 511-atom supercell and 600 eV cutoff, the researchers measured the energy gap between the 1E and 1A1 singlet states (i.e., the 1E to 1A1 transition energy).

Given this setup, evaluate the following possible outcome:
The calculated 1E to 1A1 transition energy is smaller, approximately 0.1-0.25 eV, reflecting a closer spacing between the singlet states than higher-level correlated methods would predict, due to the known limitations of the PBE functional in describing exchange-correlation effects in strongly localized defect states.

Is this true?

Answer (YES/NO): NO